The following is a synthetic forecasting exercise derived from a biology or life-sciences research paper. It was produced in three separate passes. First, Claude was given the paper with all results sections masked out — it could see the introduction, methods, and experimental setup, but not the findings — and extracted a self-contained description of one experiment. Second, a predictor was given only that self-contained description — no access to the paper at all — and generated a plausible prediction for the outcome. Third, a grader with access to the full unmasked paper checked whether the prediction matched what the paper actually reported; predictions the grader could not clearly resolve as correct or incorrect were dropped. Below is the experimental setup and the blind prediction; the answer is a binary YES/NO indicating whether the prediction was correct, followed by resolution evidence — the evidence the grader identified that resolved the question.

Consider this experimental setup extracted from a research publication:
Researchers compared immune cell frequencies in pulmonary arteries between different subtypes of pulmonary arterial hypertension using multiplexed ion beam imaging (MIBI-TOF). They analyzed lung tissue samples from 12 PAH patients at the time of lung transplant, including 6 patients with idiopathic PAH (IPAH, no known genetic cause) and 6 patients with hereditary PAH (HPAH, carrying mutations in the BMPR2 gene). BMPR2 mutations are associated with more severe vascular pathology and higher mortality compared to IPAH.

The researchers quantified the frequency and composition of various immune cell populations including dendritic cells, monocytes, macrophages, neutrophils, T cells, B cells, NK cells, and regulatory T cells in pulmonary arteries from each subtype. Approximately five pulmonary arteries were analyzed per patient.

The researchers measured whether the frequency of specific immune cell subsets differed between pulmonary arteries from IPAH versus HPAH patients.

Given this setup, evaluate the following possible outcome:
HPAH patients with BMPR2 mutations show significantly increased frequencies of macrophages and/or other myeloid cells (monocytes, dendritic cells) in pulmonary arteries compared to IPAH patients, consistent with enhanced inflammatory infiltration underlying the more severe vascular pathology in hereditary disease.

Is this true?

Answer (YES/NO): NO